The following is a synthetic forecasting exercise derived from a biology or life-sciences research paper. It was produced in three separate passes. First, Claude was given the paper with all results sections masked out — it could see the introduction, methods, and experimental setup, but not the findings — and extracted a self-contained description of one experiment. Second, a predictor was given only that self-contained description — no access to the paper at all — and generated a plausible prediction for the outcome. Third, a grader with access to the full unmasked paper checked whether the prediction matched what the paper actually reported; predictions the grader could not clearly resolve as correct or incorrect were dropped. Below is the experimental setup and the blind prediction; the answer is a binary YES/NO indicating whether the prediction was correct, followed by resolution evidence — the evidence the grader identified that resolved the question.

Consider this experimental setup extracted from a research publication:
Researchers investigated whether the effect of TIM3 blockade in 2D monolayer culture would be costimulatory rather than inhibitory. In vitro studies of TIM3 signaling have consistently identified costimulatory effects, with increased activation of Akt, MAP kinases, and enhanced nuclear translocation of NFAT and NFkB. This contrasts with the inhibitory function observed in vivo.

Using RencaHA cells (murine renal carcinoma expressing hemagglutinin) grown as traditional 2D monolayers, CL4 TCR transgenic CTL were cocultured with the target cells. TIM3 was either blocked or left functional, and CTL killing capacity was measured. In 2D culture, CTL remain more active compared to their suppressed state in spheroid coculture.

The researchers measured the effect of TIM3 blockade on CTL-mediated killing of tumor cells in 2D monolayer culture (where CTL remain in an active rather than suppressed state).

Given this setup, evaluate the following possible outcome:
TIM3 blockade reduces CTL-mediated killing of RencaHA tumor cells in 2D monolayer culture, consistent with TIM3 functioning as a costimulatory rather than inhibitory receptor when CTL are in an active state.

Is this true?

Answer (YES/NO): YES